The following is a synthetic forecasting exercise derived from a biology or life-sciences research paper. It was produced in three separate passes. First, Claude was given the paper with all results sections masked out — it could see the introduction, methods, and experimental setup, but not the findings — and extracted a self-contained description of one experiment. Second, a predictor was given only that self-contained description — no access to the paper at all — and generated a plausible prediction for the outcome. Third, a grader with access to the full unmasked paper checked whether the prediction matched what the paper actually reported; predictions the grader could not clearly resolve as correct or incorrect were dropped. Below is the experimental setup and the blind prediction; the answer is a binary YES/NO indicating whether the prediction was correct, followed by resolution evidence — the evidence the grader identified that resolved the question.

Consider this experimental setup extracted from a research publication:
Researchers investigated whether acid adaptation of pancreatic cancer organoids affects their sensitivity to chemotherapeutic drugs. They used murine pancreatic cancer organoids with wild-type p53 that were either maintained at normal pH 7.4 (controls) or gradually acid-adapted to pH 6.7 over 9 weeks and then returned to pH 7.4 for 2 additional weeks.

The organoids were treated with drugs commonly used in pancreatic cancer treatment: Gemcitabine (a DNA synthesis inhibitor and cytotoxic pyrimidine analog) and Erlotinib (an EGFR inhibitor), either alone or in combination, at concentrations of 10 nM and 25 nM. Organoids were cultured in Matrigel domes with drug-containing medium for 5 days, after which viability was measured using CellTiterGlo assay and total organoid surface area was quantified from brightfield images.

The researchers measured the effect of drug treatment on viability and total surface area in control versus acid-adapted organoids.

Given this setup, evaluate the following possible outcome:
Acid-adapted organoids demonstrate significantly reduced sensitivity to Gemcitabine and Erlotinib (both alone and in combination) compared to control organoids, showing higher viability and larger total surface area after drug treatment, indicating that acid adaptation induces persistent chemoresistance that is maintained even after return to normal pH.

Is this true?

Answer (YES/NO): YES